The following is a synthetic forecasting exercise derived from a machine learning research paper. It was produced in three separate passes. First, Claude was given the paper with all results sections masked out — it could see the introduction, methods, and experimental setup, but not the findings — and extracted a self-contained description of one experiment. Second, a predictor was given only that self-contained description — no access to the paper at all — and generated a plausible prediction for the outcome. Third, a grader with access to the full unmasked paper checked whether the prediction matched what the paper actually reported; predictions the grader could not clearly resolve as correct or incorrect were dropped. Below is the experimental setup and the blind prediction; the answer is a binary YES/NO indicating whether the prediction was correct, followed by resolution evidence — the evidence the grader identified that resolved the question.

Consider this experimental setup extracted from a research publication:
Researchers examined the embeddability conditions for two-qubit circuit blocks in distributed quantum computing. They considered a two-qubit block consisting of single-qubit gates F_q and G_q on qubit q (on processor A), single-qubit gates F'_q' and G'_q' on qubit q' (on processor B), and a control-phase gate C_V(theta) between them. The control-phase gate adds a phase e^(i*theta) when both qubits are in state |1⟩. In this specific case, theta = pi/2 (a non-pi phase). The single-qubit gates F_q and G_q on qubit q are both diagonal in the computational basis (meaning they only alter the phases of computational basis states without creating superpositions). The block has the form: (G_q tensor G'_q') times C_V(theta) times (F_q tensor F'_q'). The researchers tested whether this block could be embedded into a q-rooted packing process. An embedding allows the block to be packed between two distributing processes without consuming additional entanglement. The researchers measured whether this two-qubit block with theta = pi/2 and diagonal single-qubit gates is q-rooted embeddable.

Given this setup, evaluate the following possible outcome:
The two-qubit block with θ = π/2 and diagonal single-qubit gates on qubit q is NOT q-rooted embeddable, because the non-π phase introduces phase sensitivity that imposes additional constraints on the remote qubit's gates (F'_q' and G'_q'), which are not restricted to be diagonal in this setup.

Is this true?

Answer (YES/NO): NO